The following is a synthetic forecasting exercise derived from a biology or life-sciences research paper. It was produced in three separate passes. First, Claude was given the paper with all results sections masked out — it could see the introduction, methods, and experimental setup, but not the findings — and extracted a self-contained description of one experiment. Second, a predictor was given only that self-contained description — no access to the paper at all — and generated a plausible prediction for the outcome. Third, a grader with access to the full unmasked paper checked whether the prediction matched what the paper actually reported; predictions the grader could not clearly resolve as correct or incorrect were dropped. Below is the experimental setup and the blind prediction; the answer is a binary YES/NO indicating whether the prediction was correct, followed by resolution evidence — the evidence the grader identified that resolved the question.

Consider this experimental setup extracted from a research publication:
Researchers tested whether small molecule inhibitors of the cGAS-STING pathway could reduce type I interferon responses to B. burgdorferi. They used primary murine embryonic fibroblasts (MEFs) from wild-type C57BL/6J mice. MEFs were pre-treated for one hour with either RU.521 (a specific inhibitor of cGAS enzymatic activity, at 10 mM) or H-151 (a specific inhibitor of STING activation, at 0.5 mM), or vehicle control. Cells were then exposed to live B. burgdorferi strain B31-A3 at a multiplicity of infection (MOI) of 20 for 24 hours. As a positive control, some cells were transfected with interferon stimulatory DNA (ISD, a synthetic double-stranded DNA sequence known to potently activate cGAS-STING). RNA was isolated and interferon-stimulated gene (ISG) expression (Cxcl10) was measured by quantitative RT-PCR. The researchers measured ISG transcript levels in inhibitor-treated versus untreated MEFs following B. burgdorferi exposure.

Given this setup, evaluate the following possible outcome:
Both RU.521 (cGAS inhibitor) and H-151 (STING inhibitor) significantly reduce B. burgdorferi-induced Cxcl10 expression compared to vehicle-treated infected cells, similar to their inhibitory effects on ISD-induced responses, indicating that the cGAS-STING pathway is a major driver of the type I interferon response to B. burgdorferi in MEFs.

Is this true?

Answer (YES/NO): YES